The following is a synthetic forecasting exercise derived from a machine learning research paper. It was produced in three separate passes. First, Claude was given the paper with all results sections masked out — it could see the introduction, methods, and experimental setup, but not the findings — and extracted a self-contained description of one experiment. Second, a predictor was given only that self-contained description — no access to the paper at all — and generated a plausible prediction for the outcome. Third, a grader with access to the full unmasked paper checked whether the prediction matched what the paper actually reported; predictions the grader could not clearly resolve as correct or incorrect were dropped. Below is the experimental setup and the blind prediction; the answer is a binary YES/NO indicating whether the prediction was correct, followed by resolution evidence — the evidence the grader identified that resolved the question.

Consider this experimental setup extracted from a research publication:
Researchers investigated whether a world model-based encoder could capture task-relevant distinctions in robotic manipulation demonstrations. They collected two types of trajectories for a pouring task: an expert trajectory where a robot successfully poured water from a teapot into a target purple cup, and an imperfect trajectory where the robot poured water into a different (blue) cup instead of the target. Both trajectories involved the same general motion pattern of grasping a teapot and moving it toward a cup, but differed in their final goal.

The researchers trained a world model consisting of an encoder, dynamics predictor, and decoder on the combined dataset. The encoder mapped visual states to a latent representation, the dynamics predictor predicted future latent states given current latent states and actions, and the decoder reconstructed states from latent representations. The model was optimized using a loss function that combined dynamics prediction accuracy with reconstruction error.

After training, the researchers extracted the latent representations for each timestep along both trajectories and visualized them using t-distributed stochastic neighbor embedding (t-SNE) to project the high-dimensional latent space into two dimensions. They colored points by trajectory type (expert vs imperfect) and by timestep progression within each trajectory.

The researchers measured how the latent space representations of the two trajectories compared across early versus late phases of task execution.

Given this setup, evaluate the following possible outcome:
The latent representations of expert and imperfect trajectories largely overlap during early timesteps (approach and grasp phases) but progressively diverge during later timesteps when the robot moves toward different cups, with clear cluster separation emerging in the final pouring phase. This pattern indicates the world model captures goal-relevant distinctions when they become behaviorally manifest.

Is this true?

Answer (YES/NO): YES